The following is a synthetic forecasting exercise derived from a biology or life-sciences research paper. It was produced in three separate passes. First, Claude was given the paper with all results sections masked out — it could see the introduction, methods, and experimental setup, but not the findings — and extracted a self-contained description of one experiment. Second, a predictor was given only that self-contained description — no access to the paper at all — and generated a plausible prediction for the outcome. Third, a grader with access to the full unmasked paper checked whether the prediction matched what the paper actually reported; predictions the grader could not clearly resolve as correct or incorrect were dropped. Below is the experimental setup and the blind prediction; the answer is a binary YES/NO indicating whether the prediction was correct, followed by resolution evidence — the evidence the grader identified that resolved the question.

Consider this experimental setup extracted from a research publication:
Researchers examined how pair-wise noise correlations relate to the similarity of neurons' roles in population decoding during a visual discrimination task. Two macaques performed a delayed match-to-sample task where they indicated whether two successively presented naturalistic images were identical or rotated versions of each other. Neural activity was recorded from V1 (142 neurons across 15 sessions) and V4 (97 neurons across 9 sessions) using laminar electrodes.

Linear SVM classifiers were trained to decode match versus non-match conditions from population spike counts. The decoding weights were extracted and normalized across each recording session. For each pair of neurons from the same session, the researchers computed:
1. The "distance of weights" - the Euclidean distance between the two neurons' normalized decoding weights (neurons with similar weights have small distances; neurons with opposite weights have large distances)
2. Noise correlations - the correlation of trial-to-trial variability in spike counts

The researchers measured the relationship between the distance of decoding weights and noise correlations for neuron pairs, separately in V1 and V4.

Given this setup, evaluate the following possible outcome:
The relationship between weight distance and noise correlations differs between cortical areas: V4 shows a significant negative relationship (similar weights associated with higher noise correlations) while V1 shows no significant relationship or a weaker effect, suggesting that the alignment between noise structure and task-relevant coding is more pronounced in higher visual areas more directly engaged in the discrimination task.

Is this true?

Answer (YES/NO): YES